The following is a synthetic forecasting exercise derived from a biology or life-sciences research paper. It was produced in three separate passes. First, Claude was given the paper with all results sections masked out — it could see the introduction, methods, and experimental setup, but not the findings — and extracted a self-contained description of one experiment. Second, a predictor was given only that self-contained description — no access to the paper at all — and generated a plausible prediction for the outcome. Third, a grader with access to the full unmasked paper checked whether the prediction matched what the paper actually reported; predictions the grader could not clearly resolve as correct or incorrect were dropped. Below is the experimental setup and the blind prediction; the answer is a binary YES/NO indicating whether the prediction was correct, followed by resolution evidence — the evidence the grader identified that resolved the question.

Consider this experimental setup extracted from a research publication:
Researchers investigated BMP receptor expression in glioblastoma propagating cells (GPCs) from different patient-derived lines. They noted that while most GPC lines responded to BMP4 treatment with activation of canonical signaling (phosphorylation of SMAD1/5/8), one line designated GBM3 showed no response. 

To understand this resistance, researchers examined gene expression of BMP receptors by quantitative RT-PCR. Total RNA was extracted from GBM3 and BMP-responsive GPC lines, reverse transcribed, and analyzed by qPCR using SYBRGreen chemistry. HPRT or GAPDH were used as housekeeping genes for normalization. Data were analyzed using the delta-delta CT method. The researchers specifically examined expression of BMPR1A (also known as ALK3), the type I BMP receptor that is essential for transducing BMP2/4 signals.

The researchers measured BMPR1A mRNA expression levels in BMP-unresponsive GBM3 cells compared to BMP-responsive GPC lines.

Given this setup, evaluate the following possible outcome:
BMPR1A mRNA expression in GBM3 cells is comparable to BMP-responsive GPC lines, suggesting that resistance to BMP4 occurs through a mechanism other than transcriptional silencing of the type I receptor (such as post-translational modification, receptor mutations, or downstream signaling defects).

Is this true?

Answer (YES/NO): NO